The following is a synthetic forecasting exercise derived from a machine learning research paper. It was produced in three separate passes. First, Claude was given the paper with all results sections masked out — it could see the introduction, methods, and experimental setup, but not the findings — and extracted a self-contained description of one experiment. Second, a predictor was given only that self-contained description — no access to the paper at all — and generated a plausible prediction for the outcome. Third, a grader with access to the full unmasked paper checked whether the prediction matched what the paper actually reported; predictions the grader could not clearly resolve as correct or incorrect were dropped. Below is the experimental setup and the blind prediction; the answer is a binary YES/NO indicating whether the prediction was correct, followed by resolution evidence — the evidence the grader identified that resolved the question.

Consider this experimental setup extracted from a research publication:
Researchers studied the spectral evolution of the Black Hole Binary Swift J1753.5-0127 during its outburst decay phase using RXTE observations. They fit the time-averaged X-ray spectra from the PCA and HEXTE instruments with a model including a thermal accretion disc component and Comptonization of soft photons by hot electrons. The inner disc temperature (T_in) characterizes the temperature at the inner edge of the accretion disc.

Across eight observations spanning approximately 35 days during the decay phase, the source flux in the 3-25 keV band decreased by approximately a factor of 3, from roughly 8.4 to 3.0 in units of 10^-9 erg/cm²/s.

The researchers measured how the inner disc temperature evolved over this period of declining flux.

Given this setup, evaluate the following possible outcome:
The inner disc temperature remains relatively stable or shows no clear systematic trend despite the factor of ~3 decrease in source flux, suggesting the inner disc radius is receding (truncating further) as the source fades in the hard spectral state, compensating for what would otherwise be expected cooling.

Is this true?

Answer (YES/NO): NO